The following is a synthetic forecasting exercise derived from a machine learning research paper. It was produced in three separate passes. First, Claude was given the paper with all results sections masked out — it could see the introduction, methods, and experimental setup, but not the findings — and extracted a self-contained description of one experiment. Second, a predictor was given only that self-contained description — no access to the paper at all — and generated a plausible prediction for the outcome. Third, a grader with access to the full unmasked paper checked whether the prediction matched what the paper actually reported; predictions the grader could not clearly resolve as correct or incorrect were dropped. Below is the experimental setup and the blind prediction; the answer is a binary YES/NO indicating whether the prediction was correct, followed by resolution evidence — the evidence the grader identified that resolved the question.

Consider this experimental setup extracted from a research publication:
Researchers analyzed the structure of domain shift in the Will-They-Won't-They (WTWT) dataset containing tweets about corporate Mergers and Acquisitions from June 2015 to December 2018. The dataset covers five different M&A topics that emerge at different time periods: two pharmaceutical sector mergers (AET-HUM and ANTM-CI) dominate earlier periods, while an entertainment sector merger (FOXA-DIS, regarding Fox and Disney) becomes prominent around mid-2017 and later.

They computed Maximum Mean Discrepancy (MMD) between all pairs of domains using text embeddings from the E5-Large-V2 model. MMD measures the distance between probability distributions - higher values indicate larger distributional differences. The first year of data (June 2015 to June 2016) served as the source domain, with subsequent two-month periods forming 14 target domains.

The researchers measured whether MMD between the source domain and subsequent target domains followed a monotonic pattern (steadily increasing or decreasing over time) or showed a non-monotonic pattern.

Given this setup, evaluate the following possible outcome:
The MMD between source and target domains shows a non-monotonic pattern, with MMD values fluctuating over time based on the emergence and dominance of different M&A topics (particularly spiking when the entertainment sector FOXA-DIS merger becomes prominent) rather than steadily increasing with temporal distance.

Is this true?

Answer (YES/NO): YES